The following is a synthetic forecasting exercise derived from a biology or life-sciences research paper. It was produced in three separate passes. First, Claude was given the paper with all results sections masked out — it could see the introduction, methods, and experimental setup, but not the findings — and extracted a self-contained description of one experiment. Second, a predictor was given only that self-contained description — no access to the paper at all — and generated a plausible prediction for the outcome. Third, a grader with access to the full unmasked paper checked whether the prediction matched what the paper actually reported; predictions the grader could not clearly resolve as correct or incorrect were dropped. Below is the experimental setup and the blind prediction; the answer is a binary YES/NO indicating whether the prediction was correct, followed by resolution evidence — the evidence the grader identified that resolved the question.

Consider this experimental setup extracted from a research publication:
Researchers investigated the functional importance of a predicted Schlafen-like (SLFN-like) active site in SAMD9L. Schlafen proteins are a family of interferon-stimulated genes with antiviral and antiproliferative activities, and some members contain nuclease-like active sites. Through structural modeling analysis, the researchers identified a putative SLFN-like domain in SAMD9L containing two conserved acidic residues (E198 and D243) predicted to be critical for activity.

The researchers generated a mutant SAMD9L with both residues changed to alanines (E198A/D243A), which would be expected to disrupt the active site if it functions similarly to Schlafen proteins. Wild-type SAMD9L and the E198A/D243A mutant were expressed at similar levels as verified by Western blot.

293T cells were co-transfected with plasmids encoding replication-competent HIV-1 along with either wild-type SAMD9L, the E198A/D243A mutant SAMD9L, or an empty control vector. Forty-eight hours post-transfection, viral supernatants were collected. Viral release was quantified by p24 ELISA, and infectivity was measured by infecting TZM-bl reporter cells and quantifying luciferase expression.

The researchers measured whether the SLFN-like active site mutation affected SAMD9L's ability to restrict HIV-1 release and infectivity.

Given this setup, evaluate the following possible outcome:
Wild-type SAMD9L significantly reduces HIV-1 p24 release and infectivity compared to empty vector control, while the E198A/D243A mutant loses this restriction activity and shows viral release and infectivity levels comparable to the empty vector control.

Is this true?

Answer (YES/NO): YES